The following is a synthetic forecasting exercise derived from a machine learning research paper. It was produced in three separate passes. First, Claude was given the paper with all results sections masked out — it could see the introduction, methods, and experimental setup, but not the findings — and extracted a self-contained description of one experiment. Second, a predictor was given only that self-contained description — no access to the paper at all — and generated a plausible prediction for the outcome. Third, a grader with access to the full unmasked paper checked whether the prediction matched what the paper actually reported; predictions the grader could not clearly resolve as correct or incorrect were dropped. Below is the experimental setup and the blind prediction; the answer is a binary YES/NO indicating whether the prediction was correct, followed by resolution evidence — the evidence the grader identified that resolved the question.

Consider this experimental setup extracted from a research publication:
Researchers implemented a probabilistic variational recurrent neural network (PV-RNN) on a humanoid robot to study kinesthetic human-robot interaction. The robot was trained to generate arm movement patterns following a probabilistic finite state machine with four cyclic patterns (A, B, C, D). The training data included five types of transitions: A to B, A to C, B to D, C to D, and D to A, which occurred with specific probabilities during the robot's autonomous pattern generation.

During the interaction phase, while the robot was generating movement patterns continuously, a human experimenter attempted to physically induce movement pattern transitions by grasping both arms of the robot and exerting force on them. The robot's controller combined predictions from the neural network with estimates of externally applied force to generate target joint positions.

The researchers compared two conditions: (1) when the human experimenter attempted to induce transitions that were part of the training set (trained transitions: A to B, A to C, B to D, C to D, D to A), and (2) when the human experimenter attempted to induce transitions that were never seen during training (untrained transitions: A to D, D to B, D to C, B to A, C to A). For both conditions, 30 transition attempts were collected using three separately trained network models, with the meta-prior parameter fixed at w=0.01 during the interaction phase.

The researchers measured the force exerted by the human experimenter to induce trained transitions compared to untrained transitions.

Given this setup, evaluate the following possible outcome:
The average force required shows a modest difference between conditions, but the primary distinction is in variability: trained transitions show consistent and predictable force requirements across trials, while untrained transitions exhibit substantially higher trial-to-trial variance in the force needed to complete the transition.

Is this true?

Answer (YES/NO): NO